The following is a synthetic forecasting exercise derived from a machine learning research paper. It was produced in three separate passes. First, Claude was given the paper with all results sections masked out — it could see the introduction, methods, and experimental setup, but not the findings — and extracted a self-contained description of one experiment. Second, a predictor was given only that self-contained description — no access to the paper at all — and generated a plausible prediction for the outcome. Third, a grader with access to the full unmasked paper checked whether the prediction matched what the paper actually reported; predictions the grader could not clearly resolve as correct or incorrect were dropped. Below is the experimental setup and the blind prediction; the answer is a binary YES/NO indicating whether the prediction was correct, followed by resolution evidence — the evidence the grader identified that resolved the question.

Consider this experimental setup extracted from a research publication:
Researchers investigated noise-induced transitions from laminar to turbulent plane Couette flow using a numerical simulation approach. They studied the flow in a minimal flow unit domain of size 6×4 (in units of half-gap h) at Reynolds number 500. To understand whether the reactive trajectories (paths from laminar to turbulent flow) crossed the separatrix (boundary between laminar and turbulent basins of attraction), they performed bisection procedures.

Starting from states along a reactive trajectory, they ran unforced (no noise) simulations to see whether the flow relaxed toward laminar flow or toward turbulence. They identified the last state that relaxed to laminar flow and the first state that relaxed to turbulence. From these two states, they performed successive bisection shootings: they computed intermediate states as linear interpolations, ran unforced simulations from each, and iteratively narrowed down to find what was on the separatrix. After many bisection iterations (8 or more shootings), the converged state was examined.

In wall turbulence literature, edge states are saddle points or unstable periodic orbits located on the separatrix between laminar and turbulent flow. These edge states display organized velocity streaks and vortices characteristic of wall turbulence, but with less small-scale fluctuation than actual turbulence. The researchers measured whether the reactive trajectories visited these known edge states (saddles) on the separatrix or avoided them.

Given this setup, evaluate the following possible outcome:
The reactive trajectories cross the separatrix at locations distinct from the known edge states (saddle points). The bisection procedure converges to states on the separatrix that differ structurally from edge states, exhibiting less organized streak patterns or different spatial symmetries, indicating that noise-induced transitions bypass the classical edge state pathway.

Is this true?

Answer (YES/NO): NO